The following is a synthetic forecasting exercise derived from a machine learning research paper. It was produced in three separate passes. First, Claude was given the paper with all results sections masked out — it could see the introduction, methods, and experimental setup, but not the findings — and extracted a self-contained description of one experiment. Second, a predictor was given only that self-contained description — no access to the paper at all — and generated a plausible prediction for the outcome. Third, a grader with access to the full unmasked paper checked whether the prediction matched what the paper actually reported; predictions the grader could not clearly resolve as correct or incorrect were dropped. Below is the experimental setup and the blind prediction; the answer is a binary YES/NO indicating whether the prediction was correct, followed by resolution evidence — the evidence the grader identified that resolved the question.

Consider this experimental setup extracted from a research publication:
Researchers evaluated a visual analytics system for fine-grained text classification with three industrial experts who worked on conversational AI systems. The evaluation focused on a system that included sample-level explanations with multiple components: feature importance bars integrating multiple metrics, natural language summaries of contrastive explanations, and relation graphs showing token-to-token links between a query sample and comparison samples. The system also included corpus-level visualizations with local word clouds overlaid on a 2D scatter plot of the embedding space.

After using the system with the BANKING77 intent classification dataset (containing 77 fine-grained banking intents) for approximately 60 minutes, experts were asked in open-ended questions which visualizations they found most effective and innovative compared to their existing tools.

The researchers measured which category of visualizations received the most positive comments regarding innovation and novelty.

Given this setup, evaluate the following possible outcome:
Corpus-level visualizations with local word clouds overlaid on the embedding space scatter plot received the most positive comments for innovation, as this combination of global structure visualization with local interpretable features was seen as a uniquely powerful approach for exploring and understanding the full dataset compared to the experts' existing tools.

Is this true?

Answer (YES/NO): NO